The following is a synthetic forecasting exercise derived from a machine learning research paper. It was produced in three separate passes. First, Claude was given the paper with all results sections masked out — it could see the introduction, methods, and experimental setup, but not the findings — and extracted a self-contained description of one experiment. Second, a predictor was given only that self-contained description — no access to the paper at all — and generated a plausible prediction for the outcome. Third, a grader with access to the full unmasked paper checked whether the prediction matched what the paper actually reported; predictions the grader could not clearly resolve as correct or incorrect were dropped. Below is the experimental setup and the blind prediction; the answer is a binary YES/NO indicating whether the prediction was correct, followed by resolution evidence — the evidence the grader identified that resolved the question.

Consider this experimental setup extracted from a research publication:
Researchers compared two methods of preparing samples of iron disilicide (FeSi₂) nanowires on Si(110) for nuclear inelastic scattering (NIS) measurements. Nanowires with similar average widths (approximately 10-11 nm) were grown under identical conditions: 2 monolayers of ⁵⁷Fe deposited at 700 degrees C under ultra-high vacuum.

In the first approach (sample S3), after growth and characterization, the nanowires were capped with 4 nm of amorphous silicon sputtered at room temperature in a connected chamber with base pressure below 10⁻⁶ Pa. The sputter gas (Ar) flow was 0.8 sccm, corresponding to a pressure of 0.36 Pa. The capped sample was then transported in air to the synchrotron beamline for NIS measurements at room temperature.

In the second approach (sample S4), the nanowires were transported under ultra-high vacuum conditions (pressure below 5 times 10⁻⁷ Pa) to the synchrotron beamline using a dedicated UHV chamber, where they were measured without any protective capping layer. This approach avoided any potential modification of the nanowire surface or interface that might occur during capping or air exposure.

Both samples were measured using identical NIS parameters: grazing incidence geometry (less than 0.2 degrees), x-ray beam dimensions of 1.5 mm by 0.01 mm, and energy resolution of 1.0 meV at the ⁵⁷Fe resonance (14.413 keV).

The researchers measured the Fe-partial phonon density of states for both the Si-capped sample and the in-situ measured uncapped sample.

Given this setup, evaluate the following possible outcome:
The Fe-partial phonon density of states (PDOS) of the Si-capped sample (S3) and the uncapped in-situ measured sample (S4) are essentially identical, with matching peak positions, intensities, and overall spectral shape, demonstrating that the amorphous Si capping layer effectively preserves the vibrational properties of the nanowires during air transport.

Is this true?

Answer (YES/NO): YES